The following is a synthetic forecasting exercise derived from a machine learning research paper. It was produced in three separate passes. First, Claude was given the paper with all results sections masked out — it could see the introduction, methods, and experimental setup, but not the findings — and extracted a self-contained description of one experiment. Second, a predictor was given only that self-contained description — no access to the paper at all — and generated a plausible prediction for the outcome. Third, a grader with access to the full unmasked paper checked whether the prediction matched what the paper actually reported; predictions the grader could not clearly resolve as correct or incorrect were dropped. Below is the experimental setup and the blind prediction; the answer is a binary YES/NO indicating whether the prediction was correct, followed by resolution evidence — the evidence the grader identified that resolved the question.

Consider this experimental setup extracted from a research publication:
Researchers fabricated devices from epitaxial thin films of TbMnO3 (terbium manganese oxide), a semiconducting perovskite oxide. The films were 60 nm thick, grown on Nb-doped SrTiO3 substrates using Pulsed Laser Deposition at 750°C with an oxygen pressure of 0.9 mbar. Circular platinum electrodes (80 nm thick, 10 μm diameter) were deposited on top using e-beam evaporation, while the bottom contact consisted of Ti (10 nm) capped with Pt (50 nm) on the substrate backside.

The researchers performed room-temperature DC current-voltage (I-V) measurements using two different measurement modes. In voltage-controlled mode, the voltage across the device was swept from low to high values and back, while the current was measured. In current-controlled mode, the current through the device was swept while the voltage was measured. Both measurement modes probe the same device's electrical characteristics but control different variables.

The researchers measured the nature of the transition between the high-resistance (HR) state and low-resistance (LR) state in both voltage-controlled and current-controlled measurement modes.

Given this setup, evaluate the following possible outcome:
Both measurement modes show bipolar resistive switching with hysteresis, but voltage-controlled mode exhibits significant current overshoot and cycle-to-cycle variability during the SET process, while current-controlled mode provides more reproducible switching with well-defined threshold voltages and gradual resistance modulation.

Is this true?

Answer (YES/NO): NO